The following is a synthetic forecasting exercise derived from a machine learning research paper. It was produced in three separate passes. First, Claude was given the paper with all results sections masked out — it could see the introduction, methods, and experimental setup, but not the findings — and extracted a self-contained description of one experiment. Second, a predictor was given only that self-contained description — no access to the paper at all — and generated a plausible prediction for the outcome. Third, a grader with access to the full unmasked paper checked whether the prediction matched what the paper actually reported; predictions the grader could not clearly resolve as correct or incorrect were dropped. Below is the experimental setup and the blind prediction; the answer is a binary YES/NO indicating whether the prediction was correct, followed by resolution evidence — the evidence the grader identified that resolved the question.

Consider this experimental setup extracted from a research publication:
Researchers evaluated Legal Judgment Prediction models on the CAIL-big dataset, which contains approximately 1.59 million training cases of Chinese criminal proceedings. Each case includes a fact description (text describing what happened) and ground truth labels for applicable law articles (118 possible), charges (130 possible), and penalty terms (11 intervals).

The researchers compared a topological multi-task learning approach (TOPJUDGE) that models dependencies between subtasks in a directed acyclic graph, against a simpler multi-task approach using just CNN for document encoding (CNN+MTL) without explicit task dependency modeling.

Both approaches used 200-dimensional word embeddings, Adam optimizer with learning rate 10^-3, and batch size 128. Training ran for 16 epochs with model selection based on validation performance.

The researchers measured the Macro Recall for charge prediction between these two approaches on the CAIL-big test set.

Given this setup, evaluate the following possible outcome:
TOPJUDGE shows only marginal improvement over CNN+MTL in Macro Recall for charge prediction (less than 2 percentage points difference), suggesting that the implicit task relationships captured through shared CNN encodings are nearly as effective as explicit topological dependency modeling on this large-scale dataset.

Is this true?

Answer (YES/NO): NO